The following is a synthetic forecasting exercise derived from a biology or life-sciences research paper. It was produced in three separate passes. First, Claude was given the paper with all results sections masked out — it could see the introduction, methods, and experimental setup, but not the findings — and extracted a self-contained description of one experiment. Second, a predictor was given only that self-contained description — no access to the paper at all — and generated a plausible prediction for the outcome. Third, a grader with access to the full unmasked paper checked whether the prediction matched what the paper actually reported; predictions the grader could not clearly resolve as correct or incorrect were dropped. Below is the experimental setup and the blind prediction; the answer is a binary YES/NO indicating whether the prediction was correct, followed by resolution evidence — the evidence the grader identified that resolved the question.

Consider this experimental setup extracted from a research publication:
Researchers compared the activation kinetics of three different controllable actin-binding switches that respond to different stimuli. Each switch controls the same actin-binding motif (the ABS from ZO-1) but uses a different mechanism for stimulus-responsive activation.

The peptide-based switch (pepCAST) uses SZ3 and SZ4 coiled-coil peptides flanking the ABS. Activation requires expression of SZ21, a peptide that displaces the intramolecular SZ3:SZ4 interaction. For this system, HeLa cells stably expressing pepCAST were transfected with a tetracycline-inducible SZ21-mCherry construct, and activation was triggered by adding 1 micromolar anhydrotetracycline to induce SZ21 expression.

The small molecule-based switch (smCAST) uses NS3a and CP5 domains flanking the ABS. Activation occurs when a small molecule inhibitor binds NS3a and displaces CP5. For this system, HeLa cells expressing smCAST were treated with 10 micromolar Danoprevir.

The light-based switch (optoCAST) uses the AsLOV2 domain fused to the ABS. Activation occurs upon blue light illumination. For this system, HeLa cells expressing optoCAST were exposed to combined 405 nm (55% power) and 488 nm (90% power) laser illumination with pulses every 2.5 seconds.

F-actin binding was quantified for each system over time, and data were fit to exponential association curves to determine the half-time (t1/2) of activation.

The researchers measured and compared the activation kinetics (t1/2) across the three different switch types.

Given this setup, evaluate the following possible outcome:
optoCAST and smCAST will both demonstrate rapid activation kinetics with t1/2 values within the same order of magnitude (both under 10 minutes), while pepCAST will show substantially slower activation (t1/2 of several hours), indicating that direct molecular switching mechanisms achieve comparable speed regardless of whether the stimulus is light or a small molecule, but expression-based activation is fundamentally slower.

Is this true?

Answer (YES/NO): NO